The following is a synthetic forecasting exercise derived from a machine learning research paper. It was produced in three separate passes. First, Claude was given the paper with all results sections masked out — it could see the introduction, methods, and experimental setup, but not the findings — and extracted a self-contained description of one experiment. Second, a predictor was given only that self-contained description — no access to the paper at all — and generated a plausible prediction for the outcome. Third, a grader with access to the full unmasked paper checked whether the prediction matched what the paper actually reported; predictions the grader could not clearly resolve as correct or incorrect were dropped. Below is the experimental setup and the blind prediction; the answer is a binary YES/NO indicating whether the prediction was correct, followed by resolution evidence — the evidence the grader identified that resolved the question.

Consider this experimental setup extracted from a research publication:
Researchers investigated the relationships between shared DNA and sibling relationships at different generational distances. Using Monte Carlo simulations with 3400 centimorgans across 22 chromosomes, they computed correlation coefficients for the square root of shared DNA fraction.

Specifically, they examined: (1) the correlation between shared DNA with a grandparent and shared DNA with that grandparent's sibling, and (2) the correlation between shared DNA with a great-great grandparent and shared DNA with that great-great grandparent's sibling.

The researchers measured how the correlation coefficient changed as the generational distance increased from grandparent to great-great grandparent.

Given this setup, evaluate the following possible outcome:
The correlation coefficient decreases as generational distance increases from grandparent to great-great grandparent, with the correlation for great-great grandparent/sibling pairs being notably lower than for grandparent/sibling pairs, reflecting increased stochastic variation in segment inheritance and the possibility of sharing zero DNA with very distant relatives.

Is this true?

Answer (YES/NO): NO